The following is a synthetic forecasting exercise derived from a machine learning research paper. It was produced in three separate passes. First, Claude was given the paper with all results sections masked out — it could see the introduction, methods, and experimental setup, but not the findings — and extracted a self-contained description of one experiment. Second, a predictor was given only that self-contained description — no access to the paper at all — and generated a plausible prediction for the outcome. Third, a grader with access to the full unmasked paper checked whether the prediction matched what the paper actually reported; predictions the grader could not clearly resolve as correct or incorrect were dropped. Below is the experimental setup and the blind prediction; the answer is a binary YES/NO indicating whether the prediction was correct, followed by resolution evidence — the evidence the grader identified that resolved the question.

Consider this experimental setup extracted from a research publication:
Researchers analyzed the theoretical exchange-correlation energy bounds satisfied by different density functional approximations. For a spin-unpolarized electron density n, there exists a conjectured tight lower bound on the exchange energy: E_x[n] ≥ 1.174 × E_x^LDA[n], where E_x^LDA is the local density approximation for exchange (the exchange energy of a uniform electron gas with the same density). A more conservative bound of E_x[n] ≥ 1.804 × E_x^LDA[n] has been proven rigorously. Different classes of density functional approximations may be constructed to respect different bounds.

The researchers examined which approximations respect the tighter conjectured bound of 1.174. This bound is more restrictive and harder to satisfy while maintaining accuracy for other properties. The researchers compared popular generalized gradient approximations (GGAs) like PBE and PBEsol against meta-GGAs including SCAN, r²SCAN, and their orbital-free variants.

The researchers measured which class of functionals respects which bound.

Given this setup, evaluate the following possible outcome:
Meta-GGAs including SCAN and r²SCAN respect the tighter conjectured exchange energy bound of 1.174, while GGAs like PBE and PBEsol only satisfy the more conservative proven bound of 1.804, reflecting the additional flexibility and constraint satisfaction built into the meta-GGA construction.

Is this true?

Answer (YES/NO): YES